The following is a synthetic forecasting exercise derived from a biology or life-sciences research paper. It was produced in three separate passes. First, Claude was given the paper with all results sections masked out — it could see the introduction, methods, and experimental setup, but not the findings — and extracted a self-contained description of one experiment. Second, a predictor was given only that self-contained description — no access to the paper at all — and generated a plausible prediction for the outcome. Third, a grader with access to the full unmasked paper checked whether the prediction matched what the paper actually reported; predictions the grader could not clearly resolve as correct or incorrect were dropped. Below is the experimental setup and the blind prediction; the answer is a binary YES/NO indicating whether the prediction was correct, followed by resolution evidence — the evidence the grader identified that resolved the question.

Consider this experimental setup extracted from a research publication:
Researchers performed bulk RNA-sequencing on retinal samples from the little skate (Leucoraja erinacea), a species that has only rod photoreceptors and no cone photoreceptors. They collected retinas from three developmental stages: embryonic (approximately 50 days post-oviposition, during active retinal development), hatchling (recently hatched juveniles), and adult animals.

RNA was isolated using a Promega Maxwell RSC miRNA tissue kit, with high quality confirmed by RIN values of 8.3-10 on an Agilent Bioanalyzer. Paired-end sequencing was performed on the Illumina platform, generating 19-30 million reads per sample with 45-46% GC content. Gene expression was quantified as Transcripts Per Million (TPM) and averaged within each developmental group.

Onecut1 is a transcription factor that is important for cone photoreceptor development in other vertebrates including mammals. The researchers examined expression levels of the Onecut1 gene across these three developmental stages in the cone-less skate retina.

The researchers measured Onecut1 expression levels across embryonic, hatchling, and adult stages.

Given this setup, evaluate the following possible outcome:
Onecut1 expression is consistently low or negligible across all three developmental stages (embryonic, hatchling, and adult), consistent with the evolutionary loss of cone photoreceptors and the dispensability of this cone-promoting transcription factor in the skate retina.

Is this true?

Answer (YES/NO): NO